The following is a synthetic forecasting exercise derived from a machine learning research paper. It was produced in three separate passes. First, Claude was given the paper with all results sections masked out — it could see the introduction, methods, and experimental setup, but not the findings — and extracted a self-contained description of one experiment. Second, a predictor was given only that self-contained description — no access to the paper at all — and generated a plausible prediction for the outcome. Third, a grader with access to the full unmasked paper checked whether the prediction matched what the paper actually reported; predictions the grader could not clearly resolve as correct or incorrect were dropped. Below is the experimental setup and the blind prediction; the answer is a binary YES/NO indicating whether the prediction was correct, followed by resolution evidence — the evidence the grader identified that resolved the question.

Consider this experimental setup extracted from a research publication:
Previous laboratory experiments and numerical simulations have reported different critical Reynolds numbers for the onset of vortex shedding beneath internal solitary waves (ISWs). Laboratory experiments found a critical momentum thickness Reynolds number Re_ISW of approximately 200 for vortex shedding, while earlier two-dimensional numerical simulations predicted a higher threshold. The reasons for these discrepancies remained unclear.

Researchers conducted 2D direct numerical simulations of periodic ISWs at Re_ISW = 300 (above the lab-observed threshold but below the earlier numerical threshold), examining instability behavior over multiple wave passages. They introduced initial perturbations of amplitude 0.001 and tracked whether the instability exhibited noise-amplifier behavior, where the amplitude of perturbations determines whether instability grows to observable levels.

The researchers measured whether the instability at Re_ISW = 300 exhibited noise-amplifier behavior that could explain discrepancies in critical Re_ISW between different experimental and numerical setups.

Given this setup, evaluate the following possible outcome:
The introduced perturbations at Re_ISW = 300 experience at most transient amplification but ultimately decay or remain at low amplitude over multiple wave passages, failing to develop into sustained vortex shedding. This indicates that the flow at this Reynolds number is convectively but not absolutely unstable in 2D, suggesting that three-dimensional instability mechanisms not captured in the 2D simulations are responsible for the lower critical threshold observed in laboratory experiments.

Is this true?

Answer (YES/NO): NO